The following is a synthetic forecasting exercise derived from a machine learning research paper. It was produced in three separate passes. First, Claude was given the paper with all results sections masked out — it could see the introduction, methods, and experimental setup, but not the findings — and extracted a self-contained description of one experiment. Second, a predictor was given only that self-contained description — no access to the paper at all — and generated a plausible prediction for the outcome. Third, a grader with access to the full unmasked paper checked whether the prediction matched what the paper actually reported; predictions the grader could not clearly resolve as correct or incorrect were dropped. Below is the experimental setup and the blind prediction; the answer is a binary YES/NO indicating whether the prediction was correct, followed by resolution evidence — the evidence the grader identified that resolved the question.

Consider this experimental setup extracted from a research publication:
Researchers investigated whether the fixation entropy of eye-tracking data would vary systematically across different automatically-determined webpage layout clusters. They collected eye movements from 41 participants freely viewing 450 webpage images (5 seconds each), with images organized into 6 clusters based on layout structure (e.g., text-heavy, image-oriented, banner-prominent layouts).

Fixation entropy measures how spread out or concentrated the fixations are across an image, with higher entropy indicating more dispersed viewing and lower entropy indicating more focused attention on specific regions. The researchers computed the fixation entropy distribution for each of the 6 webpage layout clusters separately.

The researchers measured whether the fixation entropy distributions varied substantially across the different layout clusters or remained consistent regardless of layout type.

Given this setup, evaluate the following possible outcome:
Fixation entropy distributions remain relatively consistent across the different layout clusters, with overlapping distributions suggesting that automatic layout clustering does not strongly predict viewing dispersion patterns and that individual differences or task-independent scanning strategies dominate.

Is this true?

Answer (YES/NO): NO